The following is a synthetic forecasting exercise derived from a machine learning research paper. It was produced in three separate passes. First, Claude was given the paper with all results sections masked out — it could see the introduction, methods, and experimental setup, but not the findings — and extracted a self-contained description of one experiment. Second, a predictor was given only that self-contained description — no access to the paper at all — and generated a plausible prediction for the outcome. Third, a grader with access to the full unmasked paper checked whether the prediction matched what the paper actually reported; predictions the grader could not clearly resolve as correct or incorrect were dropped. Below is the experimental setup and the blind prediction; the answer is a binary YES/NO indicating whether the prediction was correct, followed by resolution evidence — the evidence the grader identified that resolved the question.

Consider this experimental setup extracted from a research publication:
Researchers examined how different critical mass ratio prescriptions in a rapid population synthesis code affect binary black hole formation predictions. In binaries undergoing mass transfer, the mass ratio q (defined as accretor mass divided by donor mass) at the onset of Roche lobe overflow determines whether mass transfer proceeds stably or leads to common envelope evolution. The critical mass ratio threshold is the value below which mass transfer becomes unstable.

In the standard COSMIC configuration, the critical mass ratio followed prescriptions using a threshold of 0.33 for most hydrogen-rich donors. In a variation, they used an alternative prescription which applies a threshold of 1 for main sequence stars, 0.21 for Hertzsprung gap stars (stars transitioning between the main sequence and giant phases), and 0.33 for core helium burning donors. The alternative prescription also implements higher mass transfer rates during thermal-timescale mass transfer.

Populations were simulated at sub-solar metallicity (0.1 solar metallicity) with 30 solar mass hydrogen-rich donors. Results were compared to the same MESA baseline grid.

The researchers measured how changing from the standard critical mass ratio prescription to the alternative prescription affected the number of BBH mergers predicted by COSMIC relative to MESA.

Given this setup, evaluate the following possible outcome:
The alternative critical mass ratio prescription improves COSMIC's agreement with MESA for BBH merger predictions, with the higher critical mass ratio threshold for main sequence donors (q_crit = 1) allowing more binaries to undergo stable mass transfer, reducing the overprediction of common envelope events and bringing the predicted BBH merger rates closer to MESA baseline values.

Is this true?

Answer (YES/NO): YES